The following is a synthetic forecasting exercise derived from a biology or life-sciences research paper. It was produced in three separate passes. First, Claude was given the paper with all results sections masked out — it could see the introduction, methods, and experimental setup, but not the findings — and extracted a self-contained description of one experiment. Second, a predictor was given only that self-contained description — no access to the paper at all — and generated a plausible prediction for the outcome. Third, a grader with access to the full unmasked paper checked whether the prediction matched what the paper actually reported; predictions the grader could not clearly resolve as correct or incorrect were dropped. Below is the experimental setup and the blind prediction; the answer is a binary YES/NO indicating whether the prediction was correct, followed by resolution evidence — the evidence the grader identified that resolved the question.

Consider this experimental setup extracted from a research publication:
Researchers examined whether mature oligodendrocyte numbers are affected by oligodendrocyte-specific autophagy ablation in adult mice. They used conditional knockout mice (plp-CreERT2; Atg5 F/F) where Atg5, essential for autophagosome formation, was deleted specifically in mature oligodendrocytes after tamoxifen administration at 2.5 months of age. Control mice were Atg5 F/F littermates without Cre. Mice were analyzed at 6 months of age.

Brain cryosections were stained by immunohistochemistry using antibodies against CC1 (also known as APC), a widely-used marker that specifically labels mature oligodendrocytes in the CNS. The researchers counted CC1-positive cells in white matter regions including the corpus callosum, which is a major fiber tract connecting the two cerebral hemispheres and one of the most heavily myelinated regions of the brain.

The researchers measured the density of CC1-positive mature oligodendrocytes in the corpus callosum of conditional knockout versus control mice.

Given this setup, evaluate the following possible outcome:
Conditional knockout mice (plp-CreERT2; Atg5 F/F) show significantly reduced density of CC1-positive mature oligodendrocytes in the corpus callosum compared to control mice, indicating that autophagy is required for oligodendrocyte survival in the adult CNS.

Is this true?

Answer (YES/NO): NO